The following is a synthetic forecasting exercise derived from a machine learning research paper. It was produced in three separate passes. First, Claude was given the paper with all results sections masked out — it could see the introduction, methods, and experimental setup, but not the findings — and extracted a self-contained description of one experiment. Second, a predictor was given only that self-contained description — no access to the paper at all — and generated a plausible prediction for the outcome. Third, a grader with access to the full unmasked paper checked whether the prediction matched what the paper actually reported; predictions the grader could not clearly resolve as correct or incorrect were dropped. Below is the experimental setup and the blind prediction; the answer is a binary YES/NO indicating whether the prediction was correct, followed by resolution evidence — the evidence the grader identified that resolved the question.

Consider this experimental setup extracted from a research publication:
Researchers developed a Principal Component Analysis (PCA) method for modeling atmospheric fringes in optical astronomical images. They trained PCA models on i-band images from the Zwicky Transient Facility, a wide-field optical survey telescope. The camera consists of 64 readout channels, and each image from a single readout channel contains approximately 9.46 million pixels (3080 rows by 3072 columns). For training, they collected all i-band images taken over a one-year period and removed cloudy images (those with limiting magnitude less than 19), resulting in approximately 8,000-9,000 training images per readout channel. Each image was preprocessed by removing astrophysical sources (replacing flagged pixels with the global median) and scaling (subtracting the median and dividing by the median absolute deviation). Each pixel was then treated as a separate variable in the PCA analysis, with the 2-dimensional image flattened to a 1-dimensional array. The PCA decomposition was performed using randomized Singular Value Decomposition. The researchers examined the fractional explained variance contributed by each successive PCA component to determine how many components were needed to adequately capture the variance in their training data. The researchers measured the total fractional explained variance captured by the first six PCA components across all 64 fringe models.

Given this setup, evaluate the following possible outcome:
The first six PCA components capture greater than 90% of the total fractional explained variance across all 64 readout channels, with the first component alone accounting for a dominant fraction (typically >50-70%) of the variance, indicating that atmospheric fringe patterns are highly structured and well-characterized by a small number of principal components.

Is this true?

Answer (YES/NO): YES